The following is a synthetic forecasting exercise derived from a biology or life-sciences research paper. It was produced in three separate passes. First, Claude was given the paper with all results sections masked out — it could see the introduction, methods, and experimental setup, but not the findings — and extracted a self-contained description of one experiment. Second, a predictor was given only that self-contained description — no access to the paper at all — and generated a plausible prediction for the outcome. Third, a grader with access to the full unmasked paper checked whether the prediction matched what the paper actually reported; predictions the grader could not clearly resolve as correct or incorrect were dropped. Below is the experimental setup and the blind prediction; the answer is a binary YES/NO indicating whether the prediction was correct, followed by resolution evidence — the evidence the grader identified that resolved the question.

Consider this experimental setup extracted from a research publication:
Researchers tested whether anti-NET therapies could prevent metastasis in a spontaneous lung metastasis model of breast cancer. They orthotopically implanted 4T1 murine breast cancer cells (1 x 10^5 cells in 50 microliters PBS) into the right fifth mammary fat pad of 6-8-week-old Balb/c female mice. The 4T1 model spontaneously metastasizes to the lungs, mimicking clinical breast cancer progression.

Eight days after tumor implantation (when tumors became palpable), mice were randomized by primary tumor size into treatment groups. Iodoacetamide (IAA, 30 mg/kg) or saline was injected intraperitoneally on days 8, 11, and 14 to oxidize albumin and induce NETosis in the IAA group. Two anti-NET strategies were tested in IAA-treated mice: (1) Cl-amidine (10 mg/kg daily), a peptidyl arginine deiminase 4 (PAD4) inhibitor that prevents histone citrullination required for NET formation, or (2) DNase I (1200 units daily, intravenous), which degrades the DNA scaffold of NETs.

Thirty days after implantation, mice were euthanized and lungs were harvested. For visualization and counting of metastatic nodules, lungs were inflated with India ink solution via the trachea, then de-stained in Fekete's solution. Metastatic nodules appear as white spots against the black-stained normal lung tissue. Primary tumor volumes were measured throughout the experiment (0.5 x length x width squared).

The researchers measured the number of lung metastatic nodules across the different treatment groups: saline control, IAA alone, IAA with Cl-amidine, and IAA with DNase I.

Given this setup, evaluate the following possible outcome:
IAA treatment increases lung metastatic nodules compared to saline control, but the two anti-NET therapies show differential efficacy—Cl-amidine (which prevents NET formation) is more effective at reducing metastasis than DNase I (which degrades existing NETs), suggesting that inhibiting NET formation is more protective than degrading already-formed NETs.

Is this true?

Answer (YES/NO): NO